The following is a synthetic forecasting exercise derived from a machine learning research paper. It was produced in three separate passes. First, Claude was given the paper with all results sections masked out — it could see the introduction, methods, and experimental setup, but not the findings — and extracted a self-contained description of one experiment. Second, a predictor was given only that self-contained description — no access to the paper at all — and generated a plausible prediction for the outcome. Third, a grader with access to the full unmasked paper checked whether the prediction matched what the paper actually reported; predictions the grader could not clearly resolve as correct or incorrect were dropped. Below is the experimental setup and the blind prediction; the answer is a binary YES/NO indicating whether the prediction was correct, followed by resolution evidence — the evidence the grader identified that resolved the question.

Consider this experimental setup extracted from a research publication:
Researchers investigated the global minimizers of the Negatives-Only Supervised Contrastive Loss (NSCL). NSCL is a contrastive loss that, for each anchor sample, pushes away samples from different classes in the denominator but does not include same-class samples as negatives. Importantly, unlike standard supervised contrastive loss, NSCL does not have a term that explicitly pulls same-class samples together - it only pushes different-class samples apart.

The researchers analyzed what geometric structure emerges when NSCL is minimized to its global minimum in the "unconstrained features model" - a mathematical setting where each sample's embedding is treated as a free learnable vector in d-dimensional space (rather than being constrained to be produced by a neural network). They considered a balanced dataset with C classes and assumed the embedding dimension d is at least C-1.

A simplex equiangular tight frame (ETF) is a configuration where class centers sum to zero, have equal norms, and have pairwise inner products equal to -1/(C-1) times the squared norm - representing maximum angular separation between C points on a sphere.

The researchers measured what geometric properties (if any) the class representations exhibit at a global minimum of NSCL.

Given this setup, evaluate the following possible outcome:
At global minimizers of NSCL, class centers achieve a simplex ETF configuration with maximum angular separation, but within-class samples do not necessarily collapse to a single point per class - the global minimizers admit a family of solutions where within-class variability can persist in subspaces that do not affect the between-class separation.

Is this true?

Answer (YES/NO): NO